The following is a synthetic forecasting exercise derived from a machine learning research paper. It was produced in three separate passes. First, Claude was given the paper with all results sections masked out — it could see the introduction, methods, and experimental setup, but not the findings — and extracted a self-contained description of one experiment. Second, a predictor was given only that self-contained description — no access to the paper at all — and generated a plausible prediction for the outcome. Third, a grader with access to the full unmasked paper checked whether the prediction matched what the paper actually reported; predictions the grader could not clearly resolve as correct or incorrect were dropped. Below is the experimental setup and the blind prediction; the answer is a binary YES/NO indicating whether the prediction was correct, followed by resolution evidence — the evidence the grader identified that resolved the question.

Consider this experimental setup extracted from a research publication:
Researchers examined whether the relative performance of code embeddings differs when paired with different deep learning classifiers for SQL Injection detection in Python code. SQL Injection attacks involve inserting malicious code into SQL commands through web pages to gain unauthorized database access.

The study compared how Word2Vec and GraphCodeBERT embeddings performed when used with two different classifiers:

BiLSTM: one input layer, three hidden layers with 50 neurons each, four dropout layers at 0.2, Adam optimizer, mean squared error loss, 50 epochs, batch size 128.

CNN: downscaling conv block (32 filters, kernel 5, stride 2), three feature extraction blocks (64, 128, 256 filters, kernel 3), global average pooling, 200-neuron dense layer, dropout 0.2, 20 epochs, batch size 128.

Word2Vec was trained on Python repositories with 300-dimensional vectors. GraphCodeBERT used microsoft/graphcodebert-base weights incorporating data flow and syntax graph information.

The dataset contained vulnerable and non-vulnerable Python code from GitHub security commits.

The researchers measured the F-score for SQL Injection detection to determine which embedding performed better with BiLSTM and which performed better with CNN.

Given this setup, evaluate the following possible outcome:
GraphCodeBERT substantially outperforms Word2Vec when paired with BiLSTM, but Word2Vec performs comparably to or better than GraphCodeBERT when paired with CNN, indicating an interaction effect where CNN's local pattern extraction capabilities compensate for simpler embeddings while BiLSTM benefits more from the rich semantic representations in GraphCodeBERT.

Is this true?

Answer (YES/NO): NO